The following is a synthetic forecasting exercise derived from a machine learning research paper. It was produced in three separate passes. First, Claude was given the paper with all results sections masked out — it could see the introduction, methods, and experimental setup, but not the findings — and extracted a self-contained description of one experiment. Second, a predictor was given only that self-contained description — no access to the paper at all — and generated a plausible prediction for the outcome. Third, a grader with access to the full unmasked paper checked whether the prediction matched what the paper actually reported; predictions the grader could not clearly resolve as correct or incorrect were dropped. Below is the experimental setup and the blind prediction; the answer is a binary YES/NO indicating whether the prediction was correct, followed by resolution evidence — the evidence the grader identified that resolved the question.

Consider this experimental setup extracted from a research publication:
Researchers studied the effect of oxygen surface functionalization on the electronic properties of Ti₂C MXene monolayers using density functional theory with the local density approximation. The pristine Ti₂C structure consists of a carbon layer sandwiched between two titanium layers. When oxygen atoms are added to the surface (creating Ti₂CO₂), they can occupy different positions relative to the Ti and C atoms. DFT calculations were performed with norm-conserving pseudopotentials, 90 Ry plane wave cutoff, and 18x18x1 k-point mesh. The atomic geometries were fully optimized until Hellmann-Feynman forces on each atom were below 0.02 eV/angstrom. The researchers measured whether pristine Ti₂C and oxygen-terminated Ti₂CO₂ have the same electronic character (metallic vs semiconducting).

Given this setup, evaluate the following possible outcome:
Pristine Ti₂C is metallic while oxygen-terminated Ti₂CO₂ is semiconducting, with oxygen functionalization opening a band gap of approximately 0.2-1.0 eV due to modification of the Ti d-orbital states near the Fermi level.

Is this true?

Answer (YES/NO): YES